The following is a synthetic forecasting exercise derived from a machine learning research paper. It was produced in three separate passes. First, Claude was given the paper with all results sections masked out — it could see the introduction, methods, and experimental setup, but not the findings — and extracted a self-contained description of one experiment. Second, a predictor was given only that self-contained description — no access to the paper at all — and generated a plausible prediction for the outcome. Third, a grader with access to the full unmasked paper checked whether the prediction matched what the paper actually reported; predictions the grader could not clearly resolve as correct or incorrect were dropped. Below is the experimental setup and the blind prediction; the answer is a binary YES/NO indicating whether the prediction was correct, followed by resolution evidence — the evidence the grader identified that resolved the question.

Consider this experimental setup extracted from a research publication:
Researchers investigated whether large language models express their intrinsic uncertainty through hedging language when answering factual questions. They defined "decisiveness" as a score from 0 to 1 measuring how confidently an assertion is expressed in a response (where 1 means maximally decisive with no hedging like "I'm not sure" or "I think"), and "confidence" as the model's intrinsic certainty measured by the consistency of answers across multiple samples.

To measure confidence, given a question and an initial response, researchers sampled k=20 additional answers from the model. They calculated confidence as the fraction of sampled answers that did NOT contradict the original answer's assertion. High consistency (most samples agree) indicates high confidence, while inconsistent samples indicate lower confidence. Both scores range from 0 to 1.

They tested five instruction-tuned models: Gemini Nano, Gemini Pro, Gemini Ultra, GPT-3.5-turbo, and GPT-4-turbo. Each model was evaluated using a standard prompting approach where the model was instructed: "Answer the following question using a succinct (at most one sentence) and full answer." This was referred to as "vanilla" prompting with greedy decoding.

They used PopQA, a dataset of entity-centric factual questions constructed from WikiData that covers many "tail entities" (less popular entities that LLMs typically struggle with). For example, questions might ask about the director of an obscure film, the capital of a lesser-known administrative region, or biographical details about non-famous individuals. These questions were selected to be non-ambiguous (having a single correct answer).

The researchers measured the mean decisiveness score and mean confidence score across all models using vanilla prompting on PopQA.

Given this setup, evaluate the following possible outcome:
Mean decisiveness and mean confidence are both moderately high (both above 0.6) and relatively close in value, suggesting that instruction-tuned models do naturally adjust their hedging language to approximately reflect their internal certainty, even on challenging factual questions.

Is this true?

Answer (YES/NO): NO